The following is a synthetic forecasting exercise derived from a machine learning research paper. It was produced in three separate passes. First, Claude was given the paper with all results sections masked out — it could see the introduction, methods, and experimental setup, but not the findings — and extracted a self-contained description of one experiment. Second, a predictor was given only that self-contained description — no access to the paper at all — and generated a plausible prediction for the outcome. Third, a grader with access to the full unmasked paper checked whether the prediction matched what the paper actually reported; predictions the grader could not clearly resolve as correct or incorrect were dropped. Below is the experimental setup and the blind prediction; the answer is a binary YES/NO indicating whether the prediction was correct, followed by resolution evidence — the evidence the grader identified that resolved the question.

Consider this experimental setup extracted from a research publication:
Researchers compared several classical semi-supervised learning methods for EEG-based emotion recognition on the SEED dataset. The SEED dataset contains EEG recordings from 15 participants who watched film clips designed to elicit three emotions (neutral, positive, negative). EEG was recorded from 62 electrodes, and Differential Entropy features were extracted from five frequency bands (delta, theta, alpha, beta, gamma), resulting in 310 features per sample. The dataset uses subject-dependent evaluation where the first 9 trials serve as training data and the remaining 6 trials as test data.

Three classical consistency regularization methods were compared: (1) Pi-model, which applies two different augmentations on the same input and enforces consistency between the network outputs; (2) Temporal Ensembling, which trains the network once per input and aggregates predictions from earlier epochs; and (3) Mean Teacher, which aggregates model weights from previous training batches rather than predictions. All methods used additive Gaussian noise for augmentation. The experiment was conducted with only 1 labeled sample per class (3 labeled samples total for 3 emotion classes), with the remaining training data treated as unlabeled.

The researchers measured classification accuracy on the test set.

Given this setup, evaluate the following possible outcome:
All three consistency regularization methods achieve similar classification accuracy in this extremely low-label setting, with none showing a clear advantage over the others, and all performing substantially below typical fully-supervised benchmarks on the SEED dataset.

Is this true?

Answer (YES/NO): NO